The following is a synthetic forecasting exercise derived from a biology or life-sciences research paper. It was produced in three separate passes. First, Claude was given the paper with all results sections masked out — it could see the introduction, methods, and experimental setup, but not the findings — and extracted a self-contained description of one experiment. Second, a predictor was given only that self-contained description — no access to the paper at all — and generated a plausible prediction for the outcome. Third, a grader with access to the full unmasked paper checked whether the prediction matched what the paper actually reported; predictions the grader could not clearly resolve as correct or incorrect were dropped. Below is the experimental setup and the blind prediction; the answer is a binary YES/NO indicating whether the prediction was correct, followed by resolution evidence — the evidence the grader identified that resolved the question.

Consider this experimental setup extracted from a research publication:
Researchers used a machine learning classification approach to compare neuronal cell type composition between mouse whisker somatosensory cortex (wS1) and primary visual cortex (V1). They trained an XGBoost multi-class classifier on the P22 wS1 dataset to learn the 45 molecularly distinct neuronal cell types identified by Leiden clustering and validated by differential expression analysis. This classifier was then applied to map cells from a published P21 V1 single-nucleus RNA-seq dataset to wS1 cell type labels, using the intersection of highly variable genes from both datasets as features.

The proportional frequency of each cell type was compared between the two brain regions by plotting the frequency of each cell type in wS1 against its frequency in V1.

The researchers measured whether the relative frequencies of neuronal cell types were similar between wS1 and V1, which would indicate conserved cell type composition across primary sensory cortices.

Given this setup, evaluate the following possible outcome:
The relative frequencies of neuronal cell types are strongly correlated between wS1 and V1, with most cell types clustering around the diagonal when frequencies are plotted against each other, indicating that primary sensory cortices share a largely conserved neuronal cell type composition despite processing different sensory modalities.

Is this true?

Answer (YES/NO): YES